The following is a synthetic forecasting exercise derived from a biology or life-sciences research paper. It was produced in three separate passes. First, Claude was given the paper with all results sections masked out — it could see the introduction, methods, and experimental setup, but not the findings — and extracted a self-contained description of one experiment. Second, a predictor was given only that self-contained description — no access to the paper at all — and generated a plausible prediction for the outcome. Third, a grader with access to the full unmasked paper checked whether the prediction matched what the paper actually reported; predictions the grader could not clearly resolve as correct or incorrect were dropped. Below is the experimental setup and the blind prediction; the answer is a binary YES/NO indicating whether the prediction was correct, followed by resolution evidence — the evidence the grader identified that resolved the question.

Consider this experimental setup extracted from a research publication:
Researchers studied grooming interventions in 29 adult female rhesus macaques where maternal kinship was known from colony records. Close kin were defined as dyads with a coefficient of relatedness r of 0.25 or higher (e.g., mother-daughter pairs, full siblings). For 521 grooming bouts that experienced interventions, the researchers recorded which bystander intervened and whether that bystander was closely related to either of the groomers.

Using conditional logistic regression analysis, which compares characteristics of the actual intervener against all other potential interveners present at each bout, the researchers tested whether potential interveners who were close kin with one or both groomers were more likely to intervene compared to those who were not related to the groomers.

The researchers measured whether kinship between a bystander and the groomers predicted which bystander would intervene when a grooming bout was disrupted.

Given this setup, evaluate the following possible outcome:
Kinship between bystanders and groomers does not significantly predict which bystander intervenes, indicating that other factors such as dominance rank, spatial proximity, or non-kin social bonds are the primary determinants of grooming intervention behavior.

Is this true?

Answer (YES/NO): NO